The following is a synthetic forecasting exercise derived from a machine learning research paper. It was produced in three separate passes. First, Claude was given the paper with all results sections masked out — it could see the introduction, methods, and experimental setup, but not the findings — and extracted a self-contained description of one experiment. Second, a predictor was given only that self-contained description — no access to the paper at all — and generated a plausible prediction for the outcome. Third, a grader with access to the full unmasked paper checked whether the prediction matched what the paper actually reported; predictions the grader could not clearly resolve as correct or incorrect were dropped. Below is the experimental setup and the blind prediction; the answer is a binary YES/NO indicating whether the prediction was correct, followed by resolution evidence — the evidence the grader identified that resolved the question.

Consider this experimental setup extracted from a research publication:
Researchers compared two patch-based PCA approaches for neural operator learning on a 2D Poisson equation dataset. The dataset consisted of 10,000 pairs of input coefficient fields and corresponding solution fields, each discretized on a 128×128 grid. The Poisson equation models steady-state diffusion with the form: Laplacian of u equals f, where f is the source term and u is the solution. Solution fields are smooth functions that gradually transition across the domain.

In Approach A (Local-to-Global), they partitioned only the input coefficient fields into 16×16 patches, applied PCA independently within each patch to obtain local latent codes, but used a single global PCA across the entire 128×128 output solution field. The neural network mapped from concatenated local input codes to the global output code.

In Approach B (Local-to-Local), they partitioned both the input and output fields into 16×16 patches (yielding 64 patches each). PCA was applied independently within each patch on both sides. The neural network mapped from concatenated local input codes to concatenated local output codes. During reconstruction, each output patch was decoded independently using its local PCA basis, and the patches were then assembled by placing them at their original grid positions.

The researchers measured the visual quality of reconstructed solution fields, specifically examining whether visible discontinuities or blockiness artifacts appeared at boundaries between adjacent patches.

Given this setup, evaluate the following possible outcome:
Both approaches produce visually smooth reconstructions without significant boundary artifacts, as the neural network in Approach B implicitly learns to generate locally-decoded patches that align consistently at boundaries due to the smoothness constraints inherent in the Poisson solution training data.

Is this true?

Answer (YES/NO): NO